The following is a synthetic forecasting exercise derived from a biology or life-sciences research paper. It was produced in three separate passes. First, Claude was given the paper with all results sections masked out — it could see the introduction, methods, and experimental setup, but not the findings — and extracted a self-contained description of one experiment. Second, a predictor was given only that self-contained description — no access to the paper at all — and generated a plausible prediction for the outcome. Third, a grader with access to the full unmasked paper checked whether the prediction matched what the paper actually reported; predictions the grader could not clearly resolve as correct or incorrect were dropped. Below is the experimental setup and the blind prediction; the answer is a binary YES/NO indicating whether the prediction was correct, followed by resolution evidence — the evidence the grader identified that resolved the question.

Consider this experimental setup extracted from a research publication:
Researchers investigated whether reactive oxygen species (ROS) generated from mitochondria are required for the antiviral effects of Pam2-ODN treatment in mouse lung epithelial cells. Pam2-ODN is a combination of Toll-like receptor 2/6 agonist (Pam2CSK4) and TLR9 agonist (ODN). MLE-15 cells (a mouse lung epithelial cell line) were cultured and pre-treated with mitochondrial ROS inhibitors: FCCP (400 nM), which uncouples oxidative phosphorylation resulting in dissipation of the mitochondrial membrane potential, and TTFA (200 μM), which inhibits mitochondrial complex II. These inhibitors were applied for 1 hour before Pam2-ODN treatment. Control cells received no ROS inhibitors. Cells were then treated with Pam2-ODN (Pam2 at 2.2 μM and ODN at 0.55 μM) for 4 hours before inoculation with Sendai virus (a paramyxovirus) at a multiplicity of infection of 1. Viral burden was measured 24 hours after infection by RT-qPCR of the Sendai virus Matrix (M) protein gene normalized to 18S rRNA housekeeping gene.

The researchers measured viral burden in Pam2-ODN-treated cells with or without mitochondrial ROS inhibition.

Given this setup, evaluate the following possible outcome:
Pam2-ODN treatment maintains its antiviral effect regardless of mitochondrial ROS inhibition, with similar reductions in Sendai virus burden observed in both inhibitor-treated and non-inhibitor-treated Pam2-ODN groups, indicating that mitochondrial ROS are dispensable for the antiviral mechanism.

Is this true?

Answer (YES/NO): NO